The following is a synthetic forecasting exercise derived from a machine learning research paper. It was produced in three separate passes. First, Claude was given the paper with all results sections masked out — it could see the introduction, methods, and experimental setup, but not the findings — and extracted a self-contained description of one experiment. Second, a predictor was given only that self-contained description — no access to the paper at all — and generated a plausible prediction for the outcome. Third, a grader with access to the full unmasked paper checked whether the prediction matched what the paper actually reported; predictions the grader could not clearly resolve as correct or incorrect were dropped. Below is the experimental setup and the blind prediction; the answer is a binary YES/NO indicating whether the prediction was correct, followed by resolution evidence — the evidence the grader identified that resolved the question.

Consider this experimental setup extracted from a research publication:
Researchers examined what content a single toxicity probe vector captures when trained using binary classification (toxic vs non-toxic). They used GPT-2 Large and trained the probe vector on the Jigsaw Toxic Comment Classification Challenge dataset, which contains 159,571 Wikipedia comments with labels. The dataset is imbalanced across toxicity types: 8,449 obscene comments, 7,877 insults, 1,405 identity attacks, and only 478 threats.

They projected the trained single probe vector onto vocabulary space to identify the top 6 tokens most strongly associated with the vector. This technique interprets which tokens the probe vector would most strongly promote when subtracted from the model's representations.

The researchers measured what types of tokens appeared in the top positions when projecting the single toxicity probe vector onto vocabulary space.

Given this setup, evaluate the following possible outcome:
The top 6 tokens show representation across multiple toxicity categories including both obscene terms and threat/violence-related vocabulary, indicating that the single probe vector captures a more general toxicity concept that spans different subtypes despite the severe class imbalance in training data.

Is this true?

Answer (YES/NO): NO